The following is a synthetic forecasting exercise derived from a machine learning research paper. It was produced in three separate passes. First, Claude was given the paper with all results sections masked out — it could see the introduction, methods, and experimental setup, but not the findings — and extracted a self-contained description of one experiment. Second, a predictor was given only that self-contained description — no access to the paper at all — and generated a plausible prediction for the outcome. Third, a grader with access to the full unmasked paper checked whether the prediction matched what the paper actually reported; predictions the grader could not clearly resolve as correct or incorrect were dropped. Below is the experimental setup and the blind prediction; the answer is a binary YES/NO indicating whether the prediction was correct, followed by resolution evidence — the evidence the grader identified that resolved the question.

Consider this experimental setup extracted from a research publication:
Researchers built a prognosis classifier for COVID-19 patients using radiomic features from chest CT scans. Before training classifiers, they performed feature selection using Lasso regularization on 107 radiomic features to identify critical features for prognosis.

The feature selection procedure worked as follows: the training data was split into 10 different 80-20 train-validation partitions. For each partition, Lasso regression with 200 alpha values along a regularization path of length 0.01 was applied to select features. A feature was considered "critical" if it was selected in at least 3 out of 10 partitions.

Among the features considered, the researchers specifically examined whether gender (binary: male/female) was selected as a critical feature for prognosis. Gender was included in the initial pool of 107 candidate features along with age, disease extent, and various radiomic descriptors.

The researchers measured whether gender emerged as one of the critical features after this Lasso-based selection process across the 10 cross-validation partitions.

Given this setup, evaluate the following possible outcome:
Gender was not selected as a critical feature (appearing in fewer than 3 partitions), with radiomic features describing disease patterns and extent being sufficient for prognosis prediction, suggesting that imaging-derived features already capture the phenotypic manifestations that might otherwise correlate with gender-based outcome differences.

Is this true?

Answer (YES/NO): NO